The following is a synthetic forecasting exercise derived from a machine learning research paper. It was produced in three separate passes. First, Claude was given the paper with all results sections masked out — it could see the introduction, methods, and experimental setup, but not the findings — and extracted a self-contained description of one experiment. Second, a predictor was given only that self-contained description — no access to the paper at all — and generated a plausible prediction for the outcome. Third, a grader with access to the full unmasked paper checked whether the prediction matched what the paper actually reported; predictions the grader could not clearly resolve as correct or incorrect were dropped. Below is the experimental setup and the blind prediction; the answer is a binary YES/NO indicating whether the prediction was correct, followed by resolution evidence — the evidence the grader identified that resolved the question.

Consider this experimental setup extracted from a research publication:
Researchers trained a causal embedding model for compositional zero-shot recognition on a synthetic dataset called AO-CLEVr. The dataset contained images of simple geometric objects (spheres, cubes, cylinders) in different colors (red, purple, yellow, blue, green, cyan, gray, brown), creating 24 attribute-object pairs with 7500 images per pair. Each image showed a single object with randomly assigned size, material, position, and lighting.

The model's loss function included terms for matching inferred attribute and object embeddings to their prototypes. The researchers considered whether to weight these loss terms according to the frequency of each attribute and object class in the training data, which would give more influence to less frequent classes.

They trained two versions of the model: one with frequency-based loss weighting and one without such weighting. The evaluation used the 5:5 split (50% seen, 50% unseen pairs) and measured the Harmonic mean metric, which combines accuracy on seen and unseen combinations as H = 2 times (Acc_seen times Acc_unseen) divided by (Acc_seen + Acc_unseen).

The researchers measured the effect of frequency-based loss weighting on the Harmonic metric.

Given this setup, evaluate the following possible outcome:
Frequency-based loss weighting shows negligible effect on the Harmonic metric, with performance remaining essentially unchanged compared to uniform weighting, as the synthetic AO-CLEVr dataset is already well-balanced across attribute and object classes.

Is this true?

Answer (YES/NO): NO